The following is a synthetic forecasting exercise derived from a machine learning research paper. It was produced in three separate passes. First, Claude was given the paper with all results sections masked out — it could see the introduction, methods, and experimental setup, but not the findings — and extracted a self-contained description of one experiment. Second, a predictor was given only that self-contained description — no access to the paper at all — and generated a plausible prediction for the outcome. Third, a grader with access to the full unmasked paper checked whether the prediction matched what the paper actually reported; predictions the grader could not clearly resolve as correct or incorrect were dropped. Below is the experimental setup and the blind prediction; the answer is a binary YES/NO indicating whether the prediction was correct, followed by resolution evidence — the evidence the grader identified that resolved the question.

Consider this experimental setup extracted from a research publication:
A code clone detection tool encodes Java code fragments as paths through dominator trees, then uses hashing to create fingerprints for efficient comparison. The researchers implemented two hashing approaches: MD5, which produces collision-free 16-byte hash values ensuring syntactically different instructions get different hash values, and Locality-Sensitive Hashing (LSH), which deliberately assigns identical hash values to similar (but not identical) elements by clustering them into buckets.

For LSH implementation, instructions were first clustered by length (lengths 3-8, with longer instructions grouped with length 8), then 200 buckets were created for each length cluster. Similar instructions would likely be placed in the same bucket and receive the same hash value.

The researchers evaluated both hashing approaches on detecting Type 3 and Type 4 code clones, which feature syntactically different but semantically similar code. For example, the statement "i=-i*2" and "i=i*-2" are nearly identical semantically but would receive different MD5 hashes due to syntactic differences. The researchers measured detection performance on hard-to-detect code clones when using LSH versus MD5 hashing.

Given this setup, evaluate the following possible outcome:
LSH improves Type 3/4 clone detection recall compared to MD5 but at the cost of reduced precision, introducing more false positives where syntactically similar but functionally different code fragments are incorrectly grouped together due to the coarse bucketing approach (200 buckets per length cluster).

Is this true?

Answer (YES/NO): NO